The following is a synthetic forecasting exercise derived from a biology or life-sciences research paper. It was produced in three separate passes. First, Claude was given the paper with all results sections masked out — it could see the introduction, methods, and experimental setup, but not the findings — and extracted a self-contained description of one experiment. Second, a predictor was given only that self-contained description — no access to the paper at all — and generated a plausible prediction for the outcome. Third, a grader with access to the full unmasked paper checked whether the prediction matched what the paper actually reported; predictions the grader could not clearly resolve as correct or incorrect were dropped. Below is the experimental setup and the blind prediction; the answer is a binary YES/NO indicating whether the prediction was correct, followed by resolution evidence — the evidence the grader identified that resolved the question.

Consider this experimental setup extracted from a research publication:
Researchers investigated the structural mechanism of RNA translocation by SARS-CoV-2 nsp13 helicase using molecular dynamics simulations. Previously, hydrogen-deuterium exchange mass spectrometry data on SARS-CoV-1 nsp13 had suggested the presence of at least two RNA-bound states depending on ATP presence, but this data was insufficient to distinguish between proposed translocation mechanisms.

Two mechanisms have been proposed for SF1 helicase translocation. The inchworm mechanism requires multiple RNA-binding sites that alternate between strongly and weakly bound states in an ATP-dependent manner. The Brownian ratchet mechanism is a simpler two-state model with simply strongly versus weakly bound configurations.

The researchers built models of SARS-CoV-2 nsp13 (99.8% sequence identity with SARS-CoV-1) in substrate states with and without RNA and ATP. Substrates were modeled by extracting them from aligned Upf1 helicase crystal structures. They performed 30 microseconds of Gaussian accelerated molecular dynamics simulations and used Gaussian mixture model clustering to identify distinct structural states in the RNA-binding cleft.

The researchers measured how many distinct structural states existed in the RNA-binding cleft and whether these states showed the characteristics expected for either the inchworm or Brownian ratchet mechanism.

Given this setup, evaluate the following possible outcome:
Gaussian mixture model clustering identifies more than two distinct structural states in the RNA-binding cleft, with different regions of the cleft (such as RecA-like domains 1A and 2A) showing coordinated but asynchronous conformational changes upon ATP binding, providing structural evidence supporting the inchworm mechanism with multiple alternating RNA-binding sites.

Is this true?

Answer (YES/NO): YES